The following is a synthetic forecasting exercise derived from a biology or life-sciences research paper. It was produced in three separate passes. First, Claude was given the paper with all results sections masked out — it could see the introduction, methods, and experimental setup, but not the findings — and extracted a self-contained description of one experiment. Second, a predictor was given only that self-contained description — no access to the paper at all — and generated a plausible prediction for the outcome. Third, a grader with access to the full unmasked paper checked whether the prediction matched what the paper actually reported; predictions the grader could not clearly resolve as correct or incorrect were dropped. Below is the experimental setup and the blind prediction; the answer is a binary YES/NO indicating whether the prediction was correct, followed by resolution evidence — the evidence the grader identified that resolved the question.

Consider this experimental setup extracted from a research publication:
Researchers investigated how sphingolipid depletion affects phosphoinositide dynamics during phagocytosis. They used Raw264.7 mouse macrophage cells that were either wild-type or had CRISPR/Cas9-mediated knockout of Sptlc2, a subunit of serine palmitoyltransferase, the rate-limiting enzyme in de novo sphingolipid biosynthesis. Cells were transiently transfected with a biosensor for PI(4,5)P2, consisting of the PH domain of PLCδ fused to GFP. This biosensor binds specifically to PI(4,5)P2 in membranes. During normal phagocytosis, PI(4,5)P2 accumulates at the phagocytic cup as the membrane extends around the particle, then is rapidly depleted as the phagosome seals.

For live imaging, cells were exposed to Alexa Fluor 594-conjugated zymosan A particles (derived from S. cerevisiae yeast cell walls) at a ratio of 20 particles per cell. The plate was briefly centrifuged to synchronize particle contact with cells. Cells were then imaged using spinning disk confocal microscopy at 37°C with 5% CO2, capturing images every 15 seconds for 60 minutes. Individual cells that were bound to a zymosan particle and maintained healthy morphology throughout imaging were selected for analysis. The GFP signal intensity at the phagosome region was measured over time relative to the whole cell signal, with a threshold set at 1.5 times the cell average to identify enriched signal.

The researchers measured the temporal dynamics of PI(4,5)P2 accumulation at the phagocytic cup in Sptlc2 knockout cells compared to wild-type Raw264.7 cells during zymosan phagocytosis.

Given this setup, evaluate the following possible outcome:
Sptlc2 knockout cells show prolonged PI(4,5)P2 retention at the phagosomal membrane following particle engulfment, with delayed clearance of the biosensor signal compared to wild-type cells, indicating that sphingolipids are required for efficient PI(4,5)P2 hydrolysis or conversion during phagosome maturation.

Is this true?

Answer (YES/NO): NO